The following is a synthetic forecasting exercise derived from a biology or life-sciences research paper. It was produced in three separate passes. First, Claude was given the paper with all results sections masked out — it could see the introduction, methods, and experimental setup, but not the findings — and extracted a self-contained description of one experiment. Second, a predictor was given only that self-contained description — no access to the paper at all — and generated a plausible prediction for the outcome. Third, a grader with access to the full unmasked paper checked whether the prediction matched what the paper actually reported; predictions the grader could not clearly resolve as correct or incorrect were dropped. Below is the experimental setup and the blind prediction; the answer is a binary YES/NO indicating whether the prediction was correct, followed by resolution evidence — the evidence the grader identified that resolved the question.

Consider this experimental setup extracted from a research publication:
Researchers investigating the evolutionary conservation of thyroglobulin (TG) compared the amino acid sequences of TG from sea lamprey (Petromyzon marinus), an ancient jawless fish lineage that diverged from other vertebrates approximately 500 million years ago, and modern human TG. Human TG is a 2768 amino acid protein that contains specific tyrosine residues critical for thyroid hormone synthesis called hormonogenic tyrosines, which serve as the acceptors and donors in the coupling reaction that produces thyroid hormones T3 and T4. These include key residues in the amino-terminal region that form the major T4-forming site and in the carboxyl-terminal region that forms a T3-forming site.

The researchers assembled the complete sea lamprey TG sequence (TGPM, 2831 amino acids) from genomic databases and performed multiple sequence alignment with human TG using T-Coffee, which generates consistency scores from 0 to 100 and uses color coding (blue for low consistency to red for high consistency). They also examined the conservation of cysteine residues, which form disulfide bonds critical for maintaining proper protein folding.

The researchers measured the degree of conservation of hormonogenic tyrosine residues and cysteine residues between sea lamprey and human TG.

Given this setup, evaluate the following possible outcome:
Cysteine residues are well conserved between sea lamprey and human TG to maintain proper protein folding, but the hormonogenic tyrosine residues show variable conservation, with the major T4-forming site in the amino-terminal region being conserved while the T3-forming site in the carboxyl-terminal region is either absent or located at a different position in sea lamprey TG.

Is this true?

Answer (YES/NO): NO